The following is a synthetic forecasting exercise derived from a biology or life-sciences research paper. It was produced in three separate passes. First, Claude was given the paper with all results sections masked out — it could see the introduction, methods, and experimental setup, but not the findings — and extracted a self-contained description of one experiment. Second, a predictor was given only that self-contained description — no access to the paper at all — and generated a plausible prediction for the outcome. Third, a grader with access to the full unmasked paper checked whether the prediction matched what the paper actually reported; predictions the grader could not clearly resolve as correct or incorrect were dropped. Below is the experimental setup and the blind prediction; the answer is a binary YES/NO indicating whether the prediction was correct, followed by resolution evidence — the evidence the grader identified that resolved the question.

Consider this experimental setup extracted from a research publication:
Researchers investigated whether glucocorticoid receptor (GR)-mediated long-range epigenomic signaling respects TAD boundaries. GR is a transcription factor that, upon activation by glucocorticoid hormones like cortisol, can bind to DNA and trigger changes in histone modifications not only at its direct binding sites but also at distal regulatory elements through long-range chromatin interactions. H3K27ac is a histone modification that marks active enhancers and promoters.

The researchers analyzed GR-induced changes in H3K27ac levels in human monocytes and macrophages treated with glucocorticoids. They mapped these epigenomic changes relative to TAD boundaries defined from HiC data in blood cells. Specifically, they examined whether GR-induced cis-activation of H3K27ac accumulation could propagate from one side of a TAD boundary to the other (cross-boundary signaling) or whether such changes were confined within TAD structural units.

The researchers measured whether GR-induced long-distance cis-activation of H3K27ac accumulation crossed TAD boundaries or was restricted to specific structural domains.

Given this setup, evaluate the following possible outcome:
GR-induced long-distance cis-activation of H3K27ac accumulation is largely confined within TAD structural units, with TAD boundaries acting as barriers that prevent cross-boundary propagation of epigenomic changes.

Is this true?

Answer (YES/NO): YES